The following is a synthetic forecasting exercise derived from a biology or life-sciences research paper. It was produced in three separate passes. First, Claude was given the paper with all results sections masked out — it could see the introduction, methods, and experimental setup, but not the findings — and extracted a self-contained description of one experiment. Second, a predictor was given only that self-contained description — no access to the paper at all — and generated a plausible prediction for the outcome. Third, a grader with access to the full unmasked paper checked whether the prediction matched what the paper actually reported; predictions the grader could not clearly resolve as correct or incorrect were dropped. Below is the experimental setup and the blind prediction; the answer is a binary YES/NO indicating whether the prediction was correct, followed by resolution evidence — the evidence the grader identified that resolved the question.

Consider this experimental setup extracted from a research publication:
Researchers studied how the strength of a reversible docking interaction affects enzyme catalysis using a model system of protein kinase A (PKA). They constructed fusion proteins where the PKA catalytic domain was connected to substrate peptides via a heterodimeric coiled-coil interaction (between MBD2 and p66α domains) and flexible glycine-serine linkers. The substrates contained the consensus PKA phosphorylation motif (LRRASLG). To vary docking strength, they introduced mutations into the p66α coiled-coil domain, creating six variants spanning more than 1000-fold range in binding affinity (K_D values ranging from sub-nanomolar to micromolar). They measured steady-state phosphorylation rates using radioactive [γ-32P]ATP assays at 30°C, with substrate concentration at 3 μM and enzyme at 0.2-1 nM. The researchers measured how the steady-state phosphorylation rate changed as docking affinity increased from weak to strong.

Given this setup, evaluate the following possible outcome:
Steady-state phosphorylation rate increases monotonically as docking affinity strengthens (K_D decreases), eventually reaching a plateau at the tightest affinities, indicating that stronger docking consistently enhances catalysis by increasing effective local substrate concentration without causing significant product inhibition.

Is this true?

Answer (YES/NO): NO